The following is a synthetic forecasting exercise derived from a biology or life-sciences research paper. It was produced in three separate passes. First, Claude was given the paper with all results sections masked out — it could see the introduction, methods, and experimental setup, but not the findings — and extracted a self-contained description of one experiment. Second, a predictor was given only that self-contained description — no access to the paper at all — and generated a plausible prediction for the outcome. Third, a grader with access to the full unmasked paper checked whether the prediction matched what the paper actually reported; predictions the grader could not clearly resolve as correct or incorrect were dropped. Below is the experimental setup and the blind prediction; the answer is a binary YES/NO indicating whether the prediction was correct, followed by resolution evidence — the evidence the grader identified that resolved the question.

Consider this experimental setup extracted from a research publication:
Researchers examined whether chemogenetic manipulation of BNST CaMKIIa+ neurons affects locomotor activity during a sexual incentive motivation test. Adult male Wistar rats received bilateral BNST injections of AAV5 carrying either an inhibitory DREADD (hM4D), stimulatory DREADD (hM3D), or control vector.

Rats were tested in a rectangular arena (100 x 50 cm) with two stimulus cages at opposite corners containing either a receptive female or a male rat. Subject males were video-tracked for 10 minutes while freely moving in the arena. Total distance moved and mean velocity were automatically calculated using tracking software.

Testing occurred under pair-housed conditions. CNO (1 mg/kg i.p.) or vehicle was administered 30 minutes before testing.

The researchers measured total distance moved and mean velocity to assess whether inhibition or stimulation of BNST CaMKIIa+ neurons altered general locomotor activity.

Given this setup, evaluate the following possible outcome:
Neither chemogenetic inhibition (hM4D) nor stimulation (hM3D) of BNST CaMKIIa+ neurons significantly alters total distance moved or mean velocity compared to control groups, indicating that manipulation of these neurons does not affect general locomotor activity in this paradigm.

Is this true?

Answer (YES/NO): YES